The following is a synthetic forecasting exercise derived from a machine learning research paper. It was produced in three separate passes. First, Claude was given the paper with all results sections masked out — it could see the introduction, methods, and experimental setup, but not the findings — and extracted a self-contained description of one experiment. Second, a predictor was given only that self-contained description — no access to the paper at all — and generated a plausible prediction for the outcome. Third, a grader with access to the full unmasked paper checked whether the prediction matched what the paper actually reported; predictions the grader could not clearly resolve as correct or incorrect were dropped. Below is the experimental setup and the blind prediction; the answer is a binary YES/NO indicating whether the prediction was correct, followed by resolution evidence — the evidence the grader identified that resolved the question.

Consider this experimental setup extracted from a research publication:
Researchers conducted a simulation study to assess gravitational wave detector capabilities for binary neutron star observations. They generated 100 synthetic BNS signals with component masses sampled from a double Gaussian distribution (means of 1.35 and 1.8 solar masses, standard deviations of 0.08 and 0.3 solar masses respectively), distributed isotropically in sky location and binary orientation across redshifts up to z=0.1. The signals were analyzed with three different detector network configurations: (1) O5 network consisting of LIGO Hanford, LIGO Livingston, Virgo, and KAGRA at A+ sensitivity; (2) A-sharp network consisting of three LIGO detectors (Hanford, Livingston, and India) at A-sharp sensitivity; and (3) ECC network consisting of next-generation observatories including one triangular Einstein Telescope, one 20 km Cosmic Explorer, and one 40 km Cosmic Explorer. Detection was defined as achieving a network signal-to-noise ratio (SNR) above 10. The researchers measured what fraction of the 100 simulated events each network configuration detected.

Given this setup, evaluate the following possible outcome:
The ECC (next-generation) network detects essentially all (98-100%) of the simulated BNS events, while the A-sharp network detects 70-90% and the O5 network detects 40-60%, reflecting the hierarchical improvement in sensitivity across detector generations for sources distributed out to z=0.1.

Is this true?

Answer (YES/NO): NO